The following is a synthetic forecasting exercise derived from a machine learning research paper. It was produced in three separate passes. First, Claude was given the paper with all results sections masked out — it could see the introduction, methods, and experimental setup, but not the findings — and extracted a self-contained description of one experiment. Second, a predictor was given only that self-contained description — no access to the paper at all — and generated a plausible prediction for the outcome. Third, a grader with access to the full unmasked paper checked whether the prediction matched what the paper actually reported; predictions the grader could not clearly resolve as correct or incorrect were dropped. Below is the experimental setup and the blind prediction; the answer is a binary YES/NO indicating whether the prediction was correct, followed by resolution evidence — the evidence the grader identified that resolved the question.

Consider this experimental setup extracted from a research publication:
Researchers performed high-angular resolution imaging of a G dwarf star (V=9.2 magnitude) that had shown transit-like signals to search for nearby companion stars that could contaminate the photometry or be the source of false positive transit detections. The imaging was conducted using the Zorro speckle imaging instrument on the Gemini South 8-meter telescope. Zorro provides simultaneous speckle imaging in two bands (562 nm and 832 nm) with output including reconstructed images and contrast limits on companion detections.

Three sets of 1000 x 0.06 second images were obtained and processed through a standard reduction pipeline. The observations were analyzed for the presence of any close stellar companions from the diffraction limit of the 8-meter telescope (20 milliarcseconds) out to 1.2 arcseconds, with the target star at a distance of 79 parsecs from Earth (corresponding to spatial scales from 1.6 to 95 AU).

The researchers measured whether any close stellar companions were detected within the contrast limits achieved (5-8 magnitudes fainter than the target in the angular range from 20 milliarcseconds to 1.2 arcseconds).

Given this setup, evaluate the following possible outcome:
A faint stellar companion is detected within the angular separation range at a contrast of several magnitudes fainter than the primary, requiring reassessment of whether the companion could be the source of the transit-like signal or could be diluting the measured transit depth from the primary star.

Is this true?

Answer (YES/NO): NO